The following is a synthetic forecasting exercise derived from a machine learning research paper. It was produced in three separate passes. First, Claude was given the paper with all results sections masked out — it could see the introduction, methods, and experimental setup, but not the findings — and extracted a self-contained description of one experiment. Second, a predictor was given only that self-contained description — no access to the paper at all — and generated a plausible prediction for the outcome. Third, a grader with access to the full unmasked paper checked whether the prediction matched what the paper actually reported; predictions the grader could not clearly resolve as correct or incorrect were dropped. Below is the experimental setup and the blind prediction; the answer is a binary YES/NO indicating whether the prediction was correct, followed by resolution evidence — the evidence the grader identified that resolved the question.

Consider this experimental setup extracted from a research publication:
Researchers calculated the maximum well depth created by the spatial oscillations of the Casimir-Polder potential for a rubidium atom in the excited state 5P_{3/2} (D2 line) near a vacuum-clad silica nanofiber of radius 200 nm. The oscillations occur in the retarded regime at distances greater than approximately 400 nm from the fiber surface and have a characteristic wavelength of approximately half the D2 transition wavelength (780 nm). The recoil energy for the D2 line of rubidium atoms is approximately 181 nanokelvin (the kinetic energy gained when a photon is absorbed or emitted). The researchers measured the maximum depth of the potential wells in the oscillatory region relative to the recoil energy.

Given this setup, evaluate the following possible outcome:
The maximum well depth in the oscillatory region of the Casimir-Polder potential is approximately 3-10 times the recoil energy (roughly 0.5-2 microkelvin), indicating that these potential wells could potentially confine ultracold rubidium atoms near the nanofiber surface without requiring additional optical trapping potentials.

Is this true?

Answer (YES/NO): NO